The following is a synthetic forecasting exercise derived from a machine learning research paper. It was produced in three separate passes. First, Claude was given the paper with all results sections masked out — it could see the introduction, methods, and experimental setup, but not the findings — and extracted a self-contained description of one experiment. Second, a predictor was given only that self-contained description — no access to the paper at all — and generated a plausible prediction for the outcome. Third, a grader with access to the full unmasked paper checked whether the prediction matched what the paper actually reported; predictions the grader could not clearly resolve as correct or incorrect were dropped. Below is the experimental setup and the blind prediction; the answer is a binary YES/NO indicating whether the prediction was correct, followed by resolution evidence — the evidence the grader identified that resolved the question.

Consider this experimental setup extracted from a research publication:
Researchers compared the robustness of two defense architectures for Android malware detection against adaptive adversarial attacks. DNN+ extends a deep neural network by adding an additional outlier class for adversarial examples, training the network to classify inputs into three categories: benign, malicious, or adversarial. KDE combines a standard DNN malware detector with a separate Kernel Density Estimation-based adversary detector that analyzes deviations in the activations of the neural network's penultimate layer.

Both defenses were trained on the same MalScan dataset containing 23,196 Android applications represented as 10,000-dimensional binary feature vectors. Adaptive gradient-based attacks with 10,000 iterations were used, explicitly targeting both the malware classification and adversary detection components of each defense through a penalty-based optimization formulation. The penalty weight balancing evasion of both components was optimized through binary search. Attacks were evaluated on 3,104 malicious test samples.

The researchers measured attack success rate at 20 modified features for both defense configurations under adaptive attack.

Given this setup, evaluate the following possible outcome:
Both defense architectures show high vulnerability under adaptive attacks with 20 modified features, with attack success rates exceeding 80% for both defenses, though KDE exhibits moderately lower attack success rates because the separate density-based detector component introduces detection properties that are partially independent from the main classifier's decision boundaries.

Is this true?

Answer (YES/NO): NO